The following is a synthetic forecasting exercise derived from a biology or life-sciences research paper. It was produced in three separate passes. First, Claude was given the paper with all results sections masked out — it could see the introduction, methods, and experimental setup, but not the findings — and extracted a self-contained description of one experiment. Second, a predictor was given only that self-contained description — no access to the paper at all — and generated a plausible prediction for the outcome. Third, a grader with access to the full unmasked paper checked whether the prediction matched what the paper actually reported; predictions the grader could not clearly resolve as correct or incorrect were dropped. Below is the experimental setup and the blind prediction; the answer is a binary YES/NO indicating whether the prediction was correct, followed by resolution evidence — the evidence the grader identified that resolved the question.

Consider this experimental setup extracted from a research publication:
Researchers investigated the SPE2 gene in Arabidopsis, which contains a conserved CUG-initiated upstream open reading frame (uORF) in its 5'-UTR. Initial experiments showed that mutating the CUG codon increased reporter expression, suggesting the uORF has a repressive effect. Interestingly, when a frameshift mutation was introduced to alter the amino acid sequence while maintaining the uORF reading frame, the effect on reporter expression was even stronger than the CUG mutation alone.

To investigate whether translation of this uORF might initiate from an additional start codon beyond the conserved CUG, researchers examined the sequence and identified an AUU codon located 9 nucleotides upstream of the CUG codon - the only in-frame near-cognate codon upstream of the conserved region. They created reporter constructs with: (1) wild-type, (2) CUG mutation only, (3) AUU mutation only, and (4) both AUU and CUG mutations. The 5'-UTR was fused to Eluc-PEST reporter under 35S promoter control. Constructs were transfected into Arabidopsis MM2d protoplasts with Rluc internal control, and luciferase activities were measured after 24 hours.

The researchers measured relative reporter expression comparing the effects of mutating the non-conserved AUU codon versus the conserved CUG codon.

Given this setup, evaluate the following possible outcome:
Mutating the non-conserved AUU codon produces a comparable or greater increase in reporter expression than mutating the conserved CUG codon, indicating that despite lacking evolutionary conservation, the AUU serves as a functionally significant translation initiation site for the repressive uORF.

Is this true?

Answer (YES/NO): YES